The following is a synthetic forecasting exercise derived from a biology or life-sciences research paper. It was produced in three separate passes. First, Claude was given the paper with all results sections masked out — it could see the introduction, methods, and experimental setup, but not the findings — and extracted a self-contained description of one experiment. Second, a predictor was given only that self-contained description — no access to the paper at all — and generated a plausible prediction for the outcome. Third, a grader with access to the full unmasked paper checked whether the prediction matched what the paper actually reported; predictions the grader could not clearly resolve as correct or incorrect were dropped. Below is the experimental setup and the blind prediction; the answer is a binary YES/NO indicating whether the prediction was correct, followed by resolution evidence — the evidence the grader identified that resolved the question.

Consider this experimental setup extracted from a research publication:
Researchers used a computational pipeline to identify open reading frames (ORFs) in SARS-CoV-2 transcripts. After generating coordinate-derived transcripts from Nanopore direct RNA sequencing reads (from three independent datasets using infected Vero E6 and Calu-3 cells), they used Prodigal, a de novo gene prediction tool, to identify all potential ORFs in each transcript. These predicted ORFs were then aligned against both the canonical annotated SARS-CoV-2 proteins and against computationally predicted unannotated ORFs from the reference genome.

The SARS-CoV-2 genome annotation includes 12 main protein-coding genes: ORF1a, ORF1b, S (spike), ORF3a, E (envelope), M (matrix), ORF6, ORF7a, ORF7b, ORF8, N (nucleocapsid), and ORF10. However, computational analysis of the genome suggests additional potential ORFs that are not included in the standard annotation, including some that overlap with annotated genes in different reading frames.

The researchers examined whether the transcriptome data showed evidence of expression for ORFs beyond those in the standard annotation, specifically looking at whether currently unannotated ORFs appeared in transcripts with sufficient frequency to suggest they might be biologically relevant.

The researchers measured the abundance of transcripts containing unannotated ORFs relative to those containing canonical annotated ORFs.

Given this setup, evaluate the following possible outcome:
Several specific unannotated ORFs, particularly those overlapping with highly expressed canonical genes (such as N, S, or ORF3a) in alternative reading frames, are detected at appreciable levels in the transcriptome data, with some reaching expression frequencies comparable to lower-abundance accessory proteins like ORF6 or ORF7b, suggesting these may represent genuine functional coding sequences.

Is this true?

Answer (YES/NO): YES